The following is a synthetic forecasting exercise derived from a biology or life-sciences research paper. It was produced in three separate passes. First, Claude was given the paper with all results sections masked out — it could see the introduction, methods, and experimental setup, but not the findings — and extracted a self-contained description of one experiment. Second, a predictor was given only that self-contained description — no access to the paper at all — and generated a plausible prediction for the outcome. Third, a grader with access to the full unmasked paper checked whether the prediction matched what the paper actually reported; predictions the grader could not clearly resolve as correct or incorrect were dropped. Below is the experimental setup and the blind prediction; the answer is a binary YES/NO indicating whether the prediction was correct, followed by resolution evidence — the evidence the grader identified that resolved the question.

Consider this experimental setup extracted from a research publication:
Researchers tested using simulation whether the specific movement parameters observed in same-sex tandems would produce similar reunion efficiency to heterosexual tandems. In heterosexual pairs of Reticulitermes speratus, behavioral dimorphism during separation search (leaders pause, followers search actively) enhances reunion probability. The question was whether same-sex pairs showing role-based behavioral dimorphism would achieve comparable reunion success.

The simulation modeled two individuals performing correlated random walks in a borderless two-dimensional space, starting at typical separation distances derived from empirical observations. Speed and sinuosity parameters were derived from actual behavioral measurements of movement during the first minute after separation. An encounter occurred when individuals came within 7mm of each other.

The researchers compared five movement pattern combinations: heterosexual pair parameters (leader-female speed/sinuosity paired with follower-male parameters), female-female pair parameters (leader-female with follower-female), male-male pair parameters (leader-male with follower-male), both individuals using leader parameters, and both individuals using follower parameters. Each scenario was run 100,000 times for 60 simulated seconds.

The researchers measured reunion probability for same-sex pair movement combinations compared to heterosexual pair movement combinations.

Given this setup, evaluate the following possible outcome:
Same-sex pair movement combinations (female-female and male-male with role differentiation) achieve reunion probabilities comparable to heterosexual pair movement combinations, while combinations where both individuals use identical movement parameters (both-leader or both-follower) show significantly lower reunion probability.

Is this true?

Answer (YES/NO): YES